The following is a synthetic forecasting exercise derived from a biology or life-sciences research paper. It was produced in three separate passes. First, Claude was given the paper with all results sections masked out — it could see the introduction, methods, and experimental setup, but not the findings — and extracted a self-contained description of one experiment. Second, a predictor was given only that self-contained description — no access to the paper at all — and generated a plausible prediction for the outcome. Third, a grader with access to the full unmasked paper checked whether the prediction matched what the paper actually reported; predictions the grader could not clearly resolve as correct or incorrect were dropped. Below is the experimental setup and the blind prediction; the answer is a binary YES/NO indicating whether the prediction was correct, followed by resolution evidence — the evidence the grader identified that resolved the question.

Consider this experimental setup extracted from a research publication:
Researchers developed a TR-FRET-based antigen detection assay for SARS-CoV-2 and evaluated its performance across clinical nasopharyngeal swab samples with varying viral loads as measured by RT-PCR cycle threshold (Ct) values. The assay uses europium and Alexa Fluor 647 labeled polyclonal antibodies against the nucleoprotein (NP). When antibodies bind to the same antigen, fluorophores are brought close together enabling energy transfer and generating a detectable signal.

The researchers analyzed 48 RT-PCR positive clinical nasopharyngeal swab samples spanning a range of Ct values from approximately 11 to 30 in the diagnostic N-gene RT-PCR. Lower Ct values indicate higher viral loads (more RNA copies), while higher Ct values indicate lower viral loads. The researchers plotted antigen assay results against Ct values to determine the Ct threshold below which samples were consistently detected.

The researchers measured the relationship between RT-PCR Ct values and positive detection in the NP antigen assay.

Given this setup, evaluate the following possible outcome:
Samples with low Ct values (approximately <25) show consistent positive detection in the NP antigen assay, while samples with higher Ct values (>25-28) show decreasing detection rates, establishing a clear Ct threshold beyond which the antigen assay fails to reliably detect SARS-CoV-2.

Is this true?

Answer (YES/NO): YES